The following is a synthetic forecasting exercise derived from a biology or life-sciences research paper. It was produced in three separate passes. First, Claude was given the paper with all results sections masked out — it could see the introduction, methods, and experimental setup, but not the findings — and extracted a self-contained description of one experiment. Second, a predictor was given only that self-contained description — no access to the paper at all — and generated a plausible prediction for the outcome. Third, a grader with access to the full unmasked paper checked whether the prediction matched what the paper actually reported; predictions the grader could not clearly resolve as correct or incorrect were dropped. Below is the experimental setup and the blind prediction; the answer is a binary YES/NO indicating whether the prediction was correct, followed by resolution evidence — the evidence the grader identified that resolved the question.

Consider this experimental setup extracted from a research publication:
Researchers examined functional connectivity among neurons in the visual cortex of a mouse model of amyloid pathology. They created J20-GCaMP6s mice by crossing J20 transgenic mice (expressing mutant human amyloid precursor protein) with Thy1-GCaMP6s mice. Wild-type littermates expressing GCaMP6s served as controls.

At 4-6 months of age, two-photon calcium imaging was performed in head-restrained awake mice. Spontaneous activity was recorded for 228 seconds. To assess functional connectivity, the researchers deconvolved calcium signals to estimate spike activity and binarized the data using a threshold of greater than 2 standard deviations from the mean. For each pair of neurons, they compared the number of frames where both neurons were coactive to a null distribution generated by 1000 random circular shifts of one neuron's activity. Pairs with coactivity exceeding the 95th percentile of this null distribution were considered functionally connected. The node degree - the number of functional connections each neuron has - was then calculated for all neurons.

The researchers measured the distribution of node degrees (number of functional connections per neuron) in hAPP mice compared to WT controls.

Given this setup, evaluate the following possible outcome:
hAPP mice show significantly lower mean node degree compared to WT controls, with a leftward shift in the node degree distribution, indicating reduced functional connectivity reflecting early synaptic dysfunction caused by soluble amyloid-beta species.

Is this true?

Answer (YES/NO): NO